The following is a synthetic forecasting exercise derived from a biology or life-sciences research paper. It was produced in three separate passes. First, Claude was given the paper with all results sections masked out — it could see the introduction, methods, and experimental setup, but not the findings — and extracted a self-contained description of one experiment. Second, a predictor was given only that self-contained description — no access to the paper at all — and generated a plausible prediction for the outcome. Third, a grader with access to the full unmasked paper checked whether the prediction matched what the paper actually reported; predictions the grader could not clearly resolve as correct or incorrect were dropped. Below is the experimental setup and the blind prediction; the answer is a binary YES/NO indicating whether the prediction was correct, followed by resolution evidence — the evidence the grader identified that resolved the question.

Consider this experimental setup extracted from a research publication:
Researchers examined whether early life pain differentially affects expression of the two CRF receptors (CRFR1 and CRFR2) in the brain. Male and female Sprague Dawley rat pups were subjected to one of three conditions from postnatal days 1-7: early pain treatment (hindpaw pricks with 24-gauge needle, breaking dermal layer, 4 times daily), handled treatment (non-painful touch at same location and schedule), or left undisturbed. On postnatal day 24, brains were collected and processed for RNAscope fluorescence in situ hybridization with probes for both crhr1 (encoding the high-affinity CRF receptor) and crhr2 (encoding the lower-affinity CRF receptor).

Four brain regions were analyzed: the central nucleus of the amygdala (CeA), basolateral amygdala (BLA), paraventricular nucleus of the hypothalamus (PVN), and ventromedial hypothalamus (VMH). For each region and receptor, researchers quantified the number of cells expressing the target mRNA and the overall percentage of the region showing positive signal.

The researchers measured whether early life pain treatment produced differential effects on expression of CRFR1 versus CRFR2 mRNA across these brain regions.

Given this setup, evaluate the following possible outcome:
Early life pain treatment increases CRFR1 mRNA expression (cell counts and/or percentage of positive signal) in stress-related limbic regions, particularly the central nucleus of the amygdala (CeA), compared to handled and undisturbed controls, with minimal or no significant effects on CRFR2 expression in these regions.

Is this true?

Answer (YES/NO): NO